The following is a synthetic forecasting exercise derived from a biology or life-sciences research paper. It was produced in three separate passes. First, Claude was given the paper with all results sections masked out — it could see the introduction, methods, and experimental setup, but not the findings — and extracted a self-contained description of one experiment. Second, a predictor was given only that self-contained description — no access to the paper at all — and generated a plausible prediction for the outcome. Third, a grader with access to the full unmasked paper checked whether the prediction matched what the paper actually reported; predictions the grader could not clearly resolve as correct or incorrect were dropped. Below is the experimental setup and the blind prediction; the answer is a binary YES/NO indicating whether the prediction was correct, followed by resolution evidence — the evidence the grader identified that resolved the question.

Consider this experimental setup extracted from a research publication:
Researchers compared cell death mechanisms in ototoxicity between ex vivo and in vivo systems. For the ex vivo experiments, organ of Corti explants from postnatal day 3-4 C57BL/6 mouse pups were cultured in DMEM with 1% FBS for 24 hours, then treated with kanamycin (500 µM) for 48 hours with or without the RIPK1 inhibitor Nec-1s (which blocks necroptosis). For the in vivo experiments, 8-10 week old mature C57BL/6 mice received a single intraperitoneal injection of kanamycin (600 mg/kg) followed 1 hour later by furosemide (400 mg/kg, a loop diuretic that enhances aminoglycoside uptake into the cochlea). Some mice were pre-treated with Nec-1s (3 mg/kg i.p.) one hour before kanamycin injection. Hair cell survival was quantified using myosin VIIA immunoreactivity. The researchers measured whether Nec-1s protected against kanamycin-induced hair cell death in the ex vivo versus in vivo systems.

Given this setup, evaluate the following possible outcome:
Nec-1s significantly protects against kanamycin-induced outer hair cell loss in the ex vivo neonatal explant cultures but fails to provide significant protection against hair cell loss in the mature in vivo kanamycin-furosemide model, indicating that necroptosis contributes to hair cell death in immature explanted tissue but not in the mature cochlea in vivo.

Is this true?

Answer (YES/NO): NO